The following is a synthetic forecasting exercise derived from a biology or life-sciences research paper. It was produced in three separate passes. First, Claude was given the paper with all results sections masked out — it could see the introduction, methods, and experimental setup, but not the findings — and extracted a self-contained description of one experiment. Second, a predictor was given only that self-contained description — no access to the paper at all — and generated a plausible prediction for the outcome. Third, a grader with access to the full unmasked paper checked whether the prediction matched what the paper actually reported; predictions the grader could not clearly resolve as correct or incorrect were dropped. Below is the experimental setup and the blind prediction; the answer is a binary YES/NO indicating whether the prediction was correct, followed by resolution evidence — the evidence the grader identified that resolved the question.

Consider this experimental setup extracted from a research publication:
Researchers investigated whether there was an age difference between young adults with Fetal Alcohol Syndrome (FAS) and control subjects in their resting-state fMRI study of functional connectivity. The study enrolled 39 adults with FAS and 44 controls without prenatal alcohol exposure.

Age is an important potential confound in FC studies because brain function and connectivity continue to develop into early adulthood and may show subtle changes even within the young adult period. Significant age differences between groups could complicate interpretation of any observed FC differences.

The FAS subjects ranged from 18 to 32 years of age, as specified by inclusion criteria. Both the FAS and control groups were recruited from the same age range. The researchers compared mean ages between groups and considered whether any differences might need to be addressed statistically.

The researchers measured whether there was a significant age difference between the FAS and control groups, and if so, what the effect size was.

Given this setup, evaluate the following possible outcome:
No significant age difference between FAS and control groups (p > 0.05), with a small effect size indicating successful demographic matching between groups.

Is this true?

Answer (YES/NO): NO